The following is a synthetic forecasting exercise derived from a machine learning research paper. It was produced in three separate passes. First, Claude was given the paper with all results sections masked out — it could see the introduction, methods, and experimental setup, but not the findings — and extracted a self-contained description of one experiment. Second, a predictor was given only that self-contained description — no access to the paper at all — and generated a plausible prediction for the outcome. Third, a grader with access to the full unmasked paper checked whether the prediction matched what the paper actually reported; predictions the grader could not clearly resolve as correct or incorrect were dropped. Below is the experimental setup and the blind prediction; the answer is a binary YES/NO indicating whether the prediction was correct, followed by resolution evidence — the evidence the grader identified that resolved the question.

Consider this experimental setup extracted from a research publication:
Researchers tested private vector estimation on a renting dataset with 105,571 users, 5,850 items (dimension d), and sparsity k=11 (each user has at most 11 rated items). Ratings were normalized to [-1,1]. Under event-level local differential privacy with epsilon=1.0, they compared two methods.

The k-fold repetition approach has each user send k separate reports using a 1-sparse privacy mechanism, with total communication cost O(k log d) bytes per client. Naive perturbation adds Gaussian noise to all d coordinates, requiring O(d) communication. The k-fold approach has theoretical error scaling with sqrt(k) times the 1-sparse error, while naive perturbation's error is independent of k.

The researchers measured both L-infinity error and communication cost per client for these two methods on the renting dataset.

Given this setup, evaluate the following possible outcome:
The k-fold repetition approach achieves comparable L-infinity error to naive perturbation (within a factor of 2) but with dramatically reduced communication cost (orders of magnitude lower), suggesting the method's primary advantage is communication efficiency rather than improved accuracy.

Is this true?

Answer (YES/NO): YES